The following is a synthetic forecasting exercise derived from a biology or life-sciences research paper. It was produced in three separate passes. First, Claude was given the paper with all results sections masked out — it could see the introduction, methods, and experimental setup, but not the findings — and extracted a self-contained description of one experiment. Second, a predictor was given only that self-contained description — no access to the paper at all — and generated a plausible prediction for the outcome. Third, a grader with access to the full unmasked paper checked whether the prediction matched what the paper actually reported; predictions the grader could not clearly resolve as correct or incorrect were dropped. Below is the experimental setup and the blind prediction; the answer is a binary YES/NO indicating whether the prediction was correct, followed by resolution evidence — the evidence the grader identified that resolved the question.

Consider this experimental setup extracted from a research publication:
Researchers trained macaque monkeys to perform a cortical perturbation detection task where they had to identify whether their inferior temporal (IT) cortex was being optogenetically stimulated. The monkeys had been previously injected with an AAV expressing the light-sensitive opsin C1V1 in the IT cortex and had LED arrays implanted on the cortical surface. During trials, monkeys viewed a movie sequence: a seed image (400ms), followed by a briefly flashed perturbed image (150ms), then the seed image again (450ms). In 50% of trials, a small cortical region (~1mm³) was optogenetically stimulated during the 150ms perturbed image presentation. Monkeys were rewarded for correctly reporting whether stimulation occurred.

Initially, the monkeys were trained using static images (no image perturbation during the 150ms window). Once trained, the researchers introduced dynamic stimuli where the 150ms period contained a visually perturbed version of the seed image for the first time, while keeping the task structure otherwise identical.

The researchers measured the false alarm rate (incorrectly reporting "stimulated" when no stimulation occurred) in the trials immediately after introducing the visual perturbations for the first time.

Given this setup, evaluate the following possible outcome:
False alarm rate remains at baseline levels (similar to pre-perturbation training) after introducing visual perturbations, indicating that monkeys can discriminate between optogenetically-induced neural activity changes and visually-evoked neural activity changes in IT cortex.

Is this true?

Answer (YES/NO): NO